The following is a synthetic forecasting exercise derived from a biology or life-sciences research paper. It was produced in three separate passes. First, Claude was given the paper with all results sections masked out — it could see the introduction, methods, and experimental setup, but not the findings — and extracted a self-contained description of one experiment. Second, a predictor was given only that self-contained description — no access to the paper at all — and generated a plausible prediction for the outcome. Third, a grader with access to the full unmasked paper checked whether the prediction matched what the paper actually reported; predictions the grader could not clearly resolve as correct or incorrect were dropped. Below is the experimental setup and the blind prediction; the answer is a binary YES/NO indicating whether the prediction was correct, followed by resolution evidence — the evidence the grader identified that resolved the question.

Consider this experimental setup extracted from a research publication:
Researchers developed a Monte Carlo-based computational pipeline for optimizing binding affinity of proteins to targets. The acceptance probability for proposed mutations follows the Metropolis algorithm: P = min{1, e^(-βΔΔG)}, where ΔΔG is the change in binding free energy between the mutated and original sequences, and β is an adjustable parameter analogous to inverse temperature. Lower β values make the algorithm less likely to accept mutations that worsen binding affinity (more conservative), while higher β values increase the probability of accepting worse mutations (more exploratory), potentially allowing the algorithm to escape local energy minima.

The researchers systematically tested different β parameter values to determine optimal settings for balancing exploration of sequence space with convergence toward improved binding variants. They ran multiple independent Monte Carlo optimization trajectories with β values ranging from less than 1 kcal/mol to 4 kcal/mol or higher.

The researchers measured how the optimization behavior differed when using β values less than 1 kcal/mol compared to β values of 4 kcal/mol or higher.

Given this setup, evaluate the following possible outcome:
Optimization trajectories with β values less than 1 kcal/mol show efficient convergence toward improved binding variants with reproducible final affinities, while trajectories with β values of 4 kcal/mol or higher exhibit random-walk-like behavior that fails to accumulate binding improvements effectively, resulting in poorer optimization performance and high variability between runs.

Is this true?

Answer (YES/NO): NO